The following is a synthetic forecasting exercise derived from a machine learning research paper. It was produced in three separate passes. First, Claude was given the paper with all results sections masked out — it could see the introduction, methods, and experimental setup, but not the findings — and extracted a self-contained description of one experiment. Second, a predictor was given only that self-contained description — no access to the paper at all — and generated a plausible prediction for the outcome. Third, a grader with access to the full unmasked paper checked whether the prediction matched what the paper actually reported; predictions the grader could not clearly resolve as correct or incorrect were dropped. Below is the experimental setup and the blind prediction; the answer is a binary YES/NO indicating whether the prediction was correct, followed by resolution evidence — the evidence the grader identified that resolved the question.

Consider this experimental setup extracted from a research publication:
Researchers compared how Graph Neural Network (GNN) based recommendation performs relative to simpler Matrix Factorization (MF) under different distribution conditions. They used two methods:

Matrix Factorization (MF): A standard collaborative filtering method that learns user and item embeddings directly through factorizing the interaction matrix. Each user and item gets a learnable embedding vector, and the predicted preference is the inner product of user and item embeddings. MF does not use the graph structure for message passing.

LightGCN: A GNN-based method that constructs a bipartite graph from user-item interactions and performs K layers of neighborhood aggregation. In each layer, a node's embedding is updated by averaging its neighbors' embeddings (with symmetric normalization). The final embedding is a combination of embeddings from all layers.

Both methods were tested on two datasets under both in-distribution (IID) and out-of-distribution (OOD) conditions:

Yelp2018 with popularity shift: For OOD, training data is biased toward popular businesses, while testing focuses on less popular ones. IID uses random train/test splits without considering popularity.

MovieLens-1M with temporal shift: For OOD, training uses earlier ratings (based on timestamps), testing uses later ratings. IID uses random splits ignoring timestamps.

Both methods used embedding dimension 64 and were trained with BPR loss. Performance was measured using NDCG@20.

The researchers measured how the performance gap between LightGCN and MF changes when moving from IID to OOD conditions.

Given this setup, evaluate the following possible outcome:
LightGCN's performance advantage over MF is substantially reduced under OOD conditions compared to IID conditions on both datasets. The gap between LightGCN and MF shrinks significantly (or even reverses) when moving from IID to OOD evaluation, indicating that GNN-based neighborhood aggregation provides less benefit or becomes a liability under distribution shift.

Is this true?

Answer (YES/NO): YES